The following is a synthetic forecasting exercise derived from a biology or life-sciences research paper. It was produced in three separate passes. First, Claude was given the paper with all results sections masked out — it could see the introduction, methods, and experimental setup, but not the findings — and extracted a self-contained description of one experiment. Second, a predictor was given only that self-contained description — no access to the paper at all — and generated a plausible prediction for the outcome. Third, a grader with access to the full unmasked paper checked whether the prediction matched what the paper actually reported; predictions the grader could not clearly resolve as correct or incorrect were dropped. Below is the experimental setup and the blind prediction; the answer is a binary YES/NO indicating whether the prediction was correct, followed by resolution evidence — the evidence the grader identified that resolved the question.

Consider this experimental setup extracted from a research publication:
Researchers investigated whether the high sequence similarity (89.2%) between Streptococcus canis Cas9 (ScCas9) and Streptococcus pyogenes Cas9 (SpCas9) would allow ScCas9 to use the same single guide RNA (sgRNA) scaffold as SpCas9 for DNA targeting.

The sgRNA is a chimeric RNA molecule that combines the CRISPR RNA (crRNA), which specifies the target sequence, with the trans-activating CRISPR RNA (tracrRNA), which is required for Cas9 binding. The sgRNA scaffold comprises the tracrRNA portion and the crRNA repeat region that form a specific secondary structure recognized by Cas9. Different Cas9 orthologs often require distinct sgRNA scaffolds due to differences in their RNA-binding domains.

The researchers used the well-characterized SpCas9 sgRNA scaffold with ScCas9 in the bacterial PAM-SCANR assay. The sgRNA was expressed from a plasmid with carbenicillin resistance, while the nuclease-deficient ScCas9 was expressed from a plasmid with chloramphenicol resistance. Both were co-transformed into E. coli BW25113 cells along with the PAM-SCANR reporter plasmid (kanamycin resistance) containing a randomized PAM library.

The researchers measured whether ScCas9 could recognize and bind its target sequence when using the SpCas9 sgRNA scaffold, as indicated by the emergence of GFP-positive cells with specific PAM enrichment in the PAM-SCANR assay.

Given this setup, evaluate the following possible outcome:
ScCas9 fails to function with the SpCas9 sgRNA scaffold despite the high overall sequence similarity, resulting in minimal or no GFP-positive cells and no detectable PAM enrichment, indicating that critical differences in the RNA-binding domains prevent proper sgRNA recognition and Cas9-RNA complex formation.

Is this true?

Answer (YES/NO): NO